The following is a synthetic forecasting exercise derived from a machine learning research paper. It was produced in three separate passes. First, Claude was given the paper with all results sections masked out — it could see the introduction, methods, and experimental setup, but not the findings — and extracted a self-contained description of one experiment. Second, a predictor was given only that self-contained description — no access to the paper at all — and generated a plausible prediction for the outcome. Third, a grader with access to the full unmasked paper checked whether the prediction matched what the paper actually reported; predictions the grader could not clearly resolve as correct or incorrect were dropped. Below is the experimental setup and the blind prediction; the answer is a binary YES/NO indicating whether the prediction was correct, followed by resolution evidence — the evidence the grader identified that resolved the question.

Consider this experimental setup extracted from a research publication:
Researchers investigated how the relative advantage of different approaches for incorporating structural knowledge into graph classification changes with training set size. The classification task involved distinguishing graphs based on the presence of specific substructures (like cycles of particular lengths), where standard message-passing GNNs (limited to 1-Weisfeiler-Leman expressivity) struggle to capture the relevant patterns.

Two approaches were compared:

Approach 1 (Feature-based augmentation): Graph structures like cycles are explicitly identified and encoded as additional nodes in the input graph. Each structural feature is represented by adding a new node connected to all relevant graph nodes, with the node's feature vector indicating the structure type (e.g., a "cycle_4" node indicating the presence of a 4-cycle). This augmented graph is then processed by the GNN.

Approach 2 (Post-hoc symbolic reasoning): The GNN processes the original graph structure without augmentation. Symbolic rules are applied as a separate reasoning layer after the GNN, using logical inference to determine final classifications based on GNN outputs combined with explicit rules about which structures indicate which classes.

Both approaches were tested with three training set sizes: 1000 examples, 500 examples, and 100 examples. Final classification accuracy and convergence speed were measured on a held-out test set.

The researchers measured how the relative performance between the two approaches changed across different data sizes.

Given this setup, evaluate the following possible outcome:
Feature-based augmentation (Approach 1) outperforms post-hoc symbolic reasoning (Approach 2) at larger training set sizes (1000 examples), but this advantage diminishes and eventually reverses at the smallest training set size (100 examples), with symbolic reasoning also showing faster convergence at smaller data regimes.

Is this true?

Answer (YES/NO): NO